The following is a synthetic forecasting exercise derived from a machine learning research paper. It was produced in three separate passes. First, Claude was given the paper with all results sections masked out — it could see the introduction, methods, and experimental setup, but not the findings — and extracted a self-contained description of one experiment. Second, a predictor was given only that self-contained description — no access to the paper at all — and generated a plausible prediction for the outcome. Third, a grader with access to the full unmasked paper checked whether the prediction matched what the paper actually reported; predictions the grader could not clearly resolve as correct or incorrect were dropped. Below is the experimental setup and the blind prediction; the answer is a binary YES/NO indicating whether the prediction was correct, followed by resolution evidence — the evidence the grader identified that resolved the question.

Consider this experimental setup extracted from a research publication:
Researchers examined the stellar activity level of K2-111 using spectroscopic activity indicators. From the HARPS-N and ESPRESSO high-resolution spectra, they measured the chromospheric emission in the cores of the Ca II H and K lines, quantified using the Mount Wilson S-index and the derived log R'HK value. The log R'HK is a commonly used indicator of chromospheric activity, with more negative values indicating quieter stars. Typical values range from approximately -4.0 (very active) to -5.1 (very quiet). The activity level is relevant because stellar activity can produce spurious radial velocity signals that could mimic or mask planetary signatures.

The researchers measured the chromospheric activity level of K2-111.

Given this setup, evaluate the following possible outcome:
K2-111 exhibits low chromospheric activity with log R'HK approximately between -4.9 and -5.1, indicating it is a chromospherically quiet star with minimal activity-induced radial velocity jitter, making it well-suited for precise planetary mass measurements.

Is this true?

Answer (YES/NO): YES